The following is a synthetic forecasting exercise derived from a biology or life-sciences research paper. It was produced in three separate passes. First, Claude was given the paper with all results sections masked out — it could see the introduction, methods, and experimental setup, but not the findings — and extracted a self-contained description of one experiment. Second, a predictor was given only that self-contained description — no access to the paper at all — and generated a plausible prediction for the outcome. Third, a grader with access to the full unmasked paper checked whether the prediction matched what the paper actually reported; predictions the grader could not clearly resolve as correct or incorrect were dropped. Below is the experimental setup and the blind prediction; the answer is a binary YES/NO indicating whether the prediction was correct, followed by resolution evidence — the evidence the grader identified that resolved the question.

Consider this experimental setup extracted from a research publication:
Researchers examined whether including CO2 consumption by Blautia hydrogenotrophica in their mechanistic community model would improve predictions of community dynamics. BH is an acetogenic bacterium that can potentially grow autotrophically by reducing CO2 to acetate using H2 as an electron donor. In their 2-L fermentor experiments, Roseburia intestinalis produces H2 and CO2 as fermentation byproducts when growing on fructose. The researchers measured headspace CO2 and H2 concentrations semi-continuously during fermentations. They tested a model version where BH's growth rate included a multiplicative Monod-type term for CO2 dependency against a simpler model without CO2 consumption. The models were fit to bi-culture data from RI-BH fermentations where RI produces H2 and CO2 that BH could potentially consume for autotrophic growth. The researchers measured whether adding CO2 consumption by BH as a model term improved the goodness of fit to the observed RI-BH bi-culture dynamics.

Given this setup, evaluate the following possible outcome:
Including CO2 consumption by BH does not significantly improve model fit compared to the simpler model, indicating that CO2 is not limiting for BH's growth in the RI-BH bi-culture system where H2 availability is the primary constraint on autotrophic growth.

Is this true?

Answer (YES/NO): NO